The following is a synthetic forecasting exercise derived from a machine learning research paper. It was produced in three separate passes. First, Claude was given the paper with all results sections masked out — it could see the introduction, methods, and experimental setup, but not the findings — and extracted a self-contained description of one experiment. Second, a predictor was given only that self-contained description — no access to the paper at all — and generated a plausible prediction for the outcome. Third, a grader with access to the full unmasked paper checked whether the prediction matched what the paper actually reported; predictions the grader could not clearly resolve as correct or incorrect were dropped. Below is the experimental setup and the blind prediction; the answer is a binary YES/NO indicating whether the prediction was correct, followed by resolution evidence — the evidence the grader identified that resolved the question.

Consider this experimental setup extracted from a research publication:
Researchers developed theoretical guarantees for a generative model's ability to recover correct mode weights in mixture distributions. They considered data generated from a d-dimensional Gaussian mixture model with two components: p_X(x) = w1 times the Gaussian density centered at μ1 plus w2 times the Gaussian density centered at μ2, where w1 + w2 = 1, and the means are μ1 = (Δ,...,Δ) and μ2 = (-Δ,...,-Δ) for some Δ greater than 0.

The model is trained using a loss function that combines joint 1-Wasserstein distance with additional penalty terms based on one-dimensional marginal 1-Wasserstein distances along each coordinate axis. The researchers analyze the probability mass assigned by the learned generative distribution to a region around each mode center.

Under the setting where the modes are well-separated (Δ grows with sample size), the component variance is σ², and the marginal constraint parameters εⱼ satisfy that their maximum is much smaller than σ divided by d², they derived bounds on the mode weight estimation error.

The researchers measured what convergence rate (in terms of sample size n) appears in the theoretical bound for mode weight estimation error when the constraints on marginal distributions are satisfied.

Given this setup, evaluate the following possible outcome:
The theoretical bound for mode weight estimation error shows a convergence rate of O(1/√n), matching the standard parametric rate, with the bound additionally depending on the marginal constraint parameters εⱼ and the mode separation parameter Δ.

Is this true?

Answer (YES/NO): YES